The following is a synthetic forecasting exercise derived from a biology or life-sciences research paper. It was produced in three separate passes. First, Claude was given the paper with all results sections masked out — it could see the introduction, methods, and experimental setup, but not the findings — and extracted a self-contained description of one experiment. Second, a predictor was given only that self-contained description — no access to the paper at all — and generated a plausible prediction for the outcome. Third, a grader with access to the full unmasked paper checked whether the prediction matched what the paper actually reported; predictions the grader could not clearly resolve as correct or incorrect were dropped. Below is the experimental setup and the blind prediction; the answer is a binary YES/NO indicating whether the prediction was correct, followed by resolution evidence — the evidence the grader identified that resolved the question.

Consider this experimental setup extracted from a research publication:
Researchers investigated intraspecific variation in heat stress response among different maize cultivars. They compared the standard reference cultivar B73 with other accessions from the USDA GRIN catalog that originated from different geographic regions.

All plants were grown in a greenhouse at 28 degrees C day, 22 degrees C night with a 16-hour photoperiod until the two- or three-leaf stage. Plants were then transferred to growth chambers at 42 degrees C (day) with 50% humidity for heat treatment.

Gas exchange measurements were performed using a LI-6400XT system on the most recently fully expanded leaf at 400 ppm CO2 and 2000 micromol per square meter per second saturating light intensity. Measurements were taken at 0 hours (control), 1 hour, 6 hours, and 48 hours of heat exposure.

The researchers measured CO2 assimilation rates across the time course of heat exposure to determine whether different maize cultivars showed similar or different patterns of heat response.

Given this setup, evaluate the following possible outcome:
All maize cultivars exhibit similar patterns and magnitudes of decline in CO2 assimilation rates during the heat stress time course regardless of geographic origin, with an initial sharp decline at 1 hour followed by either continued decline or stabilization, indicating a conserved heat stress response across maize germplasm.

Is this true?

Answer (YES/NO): NO